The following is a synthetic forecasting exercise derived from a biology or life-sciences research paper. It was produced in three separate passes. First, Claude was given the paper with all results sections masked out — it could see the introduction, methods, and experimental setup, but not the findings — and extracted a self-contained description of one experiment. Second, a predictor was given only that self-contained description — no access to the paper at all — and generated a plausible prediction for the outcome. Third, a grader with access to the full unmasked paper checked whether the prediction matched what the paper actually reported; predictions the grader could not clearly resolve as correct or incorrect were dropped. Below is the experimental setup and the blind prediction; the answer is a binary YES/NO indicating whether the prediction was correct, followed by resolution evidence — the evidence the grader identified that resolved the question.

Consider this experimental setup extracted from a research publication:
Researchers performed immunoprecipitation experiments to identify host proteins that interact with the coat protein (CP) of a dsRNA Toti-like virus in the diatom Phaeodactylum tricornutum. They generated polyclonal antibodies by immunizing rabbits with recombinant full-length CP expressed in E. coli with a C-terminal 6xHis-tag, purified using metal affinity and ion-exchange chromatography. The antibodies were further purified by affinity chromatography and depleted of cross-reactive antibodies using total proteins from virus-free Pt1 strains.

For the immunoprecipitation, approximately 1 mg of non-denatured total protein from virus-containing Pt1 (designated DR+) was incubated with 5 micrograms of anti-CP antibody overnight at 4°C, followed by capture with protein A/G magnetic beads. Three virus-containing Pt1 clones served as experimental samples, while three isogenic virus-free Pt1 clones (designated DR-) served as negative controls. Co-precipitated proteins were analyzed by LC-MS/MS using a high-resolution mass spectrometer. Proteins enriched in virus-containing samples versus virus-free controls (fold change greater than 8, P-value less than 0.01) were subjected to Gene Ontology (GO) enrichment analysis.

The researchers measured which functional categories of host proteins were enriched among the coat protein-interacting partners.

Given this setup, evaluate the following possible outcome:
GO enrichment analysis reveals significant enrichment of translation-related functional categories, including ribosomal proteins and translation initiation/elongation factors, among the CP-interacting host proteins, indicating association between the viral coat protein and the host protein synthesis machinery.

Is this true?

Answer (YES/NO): YES